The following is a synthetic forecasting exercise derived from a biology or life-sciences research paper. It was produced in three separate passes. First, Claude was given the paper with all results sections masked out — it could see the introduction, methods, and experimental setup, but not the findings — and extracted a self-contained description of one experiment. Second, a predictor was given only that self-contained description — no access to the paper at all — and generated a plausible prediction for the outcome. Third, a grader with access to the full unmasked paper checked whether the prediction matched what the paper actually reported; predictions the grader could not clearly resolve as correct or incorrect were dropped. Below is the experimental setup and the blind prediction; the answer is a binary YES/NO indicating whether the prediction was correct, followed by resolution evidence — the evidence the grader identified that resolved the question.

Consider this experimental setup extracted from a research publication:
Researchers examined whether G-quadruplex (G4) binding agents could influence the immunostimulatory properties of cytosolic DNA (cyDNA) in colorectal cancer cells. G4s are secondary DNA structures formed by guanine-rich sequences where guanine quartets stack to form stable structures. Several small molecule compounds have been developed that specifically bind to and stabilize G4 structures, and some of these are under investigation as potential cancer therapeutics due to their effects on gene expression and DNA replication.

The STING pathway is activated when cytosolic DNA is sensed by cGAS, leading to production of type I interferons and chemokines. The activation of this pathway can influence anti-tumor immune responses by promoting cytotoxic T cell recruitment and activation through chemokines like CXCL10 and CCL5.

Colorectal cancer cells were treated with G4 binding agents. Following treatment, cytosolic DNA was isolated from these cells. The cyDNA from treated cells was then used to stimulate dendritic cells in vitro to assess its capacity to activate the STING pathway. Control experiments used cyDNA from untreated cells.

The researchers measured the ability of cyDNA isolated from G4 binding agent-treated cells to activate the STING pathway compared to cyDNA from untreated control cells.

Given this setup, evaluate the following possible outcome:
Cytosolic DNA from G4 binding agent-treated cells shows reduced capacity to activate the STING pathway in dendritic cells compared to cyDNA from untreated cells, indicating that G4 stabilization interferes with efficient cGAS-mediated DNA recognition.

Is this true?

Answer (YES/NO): NO